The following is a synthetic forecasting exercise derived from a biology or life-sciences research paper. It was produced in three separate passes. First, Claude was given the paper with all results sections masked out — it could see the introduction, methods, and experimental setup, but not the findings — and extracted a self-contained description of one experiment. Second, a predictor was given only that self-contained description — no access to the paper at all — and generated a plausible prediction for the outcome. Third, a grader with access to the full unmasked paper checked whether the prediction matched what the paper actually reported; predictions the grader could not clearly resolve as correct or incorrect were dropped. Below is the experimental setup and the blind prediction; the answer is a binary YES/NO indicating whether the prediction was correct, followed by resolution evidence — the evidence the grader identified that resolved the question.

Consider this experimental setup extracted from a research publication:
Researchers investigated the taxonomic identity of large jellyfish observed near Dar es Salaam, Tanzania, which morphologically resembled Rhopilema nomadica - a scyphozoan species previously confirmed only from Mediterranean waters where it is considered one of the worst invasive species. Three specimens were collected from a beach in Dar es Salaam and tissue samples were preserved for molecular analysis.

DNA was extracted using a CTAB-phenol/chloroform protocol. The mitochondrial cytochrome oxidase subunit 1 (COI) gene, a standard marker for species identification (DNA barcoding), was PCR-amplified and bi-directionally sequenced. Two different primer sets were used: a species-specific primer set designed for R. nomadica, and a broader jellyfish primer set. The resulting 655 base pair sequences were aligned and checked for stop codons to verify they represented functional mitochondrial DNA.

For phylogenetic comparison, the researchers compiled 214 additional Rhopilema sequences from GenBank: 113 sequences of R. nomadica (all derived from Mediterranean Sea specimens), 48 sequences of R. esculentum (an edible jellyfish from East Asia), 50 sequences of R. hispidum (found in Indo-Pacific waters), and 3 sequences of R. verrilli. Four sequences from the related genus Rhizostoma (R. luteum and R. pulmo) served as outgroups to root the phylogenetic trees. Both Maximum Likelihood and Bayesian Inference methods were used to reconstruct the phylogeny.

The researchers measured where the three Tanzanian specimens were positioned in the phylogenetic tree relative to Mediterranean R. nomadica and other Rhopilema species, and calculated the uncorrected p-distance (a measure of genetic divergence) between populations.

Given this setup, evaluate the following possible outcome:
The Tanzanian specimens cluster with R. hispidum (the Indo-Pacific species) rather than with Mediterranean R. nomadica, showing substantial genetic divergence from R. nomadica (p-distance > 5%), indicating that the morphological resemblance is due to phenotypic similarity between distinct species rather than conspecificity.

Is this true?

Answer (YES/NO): NO